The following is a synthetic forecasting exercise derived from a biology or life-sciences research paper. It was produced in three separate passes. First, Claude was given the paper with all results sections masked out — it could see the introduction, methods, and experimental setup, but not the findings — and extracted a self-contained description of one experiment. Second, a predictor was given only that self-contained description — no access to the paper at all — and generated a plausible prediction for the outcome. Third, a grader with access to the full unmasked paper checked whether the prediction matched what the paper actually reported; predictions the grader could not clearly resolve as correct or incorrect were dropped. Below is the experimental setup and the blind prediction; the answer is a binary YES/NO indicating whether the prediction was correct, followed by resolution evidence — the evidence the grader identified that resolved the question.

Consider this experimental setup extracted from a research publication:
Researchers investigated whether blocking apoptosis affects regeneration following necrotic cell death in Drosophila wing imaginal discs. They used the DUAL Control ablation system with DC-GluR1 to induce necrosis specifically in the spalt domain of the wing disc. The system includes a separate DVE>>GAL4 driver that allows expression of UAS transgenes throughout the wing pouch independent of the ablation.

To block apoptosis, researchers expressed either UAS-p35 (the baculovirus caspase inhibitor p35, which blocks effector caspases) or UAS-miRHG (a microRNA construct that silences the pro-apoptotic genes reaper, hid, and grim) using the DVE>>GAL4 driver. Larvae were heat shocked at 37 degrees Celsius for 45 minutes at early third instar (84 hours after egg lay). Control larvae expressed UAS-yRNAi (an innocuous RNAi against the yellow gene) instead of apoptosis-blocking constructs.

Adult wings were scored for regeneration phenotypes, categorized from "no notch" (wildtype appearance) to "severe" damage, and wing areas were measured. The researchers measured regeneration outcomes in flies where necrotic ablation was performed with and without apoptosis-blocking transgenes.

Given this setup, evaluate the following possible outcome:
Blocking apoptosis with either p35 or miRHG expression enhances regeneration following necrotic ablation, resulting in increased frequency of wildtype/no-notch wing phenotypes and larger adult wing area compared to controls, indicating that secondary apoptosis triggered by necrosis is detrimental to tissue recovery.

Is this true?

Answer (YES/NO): NO